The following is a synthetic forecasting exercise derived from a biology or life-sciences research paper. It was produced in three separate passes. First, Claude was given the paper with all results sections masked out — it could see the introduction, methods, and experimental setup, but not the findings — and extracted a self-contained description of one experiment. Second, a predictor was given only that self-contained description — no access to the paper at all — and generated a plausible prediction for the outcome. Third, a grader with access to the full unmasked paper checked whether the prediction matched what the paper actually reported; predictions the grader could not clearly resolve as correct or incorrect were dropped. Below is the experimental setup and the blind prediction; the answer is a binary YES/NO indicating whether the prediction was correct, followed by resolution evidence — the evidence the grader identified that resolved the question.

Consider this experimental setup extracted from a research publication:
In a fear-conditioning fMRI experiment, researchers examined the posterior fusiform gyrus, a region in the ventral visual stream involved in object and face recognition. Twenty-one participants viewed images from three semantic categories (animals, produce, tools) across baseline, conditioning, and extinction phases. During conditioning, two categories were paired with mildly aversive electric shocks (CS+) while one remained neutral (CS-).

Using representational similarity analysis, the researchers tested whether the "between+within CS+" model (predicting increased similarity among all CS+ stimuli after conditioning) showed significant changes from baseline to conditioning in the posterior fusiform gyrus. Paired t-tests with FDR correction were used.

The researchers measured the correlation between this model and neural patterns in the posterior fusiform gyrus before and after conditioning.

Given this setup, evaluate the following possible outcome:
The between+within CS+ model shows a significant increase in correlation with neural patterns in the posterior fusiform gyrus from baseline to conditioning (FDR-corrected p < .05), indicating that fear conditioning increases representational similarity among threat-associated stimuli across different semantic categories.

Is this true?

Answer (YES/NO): NO